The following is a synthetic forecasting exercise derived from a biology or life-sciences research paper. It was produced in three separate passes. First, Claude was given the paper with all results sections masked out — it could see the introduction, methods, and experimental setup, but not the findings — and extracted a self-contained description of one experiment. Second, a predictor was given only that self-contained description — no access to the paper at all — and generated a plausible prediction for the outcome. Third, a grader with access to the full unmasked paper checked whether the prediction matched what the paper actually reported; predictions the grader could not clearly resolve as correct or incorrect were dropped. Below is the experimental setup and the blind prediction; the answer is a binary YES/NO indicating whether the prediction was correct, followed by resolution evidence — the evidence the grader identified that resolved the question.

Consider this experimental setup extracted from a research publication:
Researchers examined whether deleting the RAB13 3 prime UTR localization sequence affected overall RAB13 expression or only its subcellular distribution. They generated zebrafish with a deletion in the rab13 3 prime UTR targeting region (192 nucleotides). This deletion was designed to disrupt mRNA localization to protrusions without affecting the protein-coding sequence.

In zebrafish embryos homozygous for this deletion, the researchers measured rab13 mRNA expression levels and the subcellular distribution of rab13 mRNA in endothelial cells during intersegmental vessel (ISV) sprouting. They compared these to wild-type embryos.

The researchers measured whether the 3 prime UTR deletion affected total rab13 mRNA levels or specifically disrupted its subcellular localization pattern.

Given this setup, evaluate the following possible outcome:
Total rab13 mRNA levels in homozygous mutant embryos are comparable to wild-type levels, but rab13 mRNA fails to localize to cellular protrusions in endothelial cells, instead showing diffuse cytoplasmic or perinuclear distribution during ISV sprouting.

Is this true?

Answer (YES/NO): YES